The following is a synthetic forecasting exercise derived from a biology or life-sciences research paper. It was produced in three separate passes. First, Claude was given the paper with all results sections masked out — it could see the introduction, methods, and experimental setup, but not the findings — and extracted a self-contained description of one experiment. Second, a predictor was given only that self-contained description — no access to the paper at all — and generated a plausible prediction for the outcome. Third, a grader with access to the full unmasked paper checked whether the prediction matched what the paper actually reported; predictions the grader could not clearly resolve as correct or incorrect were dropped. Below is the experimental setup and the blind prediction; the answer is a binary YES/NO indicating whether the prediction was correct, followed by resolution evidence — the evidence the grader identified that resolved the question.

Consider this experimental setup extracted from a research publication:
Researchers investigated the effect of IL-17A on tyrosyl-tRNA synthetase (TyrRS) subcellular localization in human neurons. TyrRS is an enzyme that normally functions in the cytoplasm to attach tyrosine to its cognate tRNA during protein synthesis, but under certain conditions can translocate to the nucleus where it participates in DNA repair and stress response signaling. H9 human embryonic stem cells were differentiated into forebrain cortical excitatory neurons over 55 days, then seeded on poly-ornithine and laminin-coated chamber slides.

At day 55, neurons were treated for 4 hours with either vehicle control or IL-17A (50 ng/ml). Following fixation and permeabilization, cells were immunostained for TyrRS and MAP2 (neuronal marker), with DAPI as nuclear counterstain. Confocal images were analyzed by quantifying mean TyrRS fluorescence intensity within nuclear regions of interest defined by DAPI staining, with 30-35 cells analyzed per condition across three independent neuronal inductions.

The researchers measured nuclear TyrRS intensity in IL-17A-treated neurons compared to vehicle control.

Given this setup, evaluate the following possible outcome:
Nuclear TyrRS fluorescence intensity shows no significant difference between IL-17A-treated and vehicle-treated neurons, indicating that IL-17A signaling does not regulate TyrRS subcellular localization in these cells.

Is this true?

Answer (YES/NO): NO